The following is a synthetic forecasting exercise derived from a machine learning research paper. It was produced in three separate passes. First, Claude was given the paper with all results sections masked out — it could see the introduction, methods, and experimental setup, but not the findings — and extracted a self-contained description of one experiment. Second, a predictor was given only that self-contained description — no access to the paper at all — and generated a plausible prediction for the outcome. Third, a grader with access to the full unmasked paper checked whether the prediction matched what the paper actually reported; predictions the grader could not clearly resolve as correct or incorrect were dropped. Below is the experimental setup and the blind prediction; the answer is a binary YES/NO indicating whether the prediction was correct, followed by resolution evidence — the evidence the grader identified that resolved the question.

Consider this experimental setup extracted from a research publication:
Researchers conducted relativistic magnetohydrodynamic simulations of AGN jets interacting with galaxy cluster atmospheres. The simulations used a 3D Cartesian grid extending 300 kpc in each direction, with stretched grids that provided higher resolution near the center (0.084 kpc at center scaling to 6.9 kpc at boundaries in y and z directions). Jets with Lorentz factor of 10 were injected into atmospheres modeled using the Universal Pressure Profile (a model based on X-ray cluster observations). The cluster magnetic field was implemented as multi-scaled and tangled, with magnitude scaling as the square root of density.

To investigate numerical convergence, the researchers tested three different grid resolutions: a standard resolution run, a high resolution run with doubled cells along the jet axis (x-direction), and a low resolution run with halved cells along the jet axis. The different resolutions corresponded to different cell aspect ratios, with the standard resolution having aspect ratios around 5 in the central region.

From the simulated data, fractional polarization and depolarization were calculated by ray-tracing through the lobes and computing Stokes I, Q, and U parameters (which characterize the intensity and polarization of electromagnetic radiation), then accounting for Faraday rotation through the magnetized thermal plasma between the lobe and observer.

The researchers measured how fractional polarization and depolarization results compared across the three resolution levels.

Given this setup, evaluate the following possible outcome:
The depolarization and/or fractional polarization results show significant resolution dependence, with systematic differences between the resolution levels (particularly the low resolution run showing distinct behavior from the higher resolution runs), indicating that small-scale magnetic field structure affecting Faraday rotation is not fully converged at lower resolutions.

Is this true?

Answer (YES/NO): YES